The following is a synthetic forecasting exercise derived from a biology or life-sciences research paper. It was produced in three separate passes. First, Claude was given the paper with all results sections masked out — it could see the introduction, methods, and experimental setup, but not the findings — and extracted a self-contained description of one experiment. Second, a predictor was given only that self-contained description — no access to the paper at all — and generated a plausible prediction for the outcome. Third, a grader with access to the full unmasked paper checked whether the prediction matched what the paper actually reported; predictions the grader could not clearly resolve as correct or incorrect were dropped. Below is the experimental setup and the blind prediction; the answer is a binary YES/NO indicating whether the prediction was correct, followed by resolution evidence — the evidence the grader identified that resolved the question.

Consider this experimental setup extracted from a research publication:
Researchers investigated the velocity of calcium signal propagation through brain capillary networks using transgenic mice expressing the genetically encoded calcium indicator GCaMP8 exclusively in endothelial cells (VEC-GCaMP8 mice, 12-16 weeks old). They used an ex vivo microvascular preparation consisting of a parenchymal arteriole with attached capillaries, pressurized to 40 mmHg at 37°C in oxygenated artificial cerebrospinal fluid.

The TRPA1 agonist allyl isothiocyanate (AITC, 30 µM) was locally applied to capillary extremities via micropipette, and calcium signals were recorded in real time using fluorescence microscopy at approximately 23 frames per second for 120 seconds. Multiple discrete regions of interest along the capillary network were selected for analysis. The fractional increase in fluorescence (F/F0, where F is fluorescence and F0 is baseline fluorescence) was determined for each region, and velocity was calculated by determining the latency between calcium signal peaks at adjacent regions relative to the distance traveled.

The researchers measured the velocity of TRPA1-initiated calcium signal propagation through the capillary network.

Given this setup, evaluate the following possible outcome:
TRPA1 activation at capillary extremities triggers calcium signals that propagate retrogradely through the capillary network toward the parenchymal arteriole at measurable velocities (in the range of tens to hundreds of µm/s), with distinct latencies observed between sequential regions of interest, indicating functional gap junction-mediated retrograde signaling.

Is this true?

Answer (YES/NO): NO